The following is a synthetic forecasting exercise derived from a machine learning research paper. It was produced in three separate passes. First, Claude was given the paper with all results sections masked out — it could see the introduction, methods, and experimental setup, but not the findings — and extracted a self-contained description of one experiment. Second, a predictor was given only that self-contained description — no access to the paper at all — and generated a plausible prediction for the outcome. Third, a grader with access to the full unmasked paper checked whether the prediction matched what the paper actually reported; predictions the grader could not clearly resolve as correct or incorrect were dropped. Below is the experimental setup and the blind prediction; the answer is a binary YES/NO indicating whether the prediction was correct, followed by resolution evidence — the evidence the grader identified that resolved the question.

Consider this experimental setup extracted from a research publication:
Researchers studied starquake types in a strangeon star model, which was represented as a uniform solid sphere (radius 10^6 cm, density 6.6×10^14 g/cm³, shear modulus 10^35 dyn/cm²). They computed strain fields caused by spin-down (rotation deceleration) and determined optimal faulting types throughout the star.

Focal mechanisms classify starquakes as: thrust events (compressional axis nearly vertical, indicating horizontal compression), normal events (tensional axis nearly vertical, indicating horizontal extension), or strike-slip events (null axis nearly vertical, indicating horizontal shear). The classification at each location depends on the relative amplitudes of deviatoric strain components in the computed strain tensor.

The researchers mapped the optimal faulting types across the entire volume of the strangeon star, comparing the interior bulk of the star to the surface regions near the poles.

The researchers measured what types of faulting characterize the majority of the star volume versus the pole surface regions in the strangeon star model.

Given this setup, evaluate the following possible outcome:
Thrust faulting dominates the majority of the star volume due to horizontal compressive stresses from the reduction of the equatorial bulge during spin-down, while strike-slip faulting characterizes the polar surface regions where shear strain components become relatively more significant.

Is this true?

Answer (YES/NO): NO